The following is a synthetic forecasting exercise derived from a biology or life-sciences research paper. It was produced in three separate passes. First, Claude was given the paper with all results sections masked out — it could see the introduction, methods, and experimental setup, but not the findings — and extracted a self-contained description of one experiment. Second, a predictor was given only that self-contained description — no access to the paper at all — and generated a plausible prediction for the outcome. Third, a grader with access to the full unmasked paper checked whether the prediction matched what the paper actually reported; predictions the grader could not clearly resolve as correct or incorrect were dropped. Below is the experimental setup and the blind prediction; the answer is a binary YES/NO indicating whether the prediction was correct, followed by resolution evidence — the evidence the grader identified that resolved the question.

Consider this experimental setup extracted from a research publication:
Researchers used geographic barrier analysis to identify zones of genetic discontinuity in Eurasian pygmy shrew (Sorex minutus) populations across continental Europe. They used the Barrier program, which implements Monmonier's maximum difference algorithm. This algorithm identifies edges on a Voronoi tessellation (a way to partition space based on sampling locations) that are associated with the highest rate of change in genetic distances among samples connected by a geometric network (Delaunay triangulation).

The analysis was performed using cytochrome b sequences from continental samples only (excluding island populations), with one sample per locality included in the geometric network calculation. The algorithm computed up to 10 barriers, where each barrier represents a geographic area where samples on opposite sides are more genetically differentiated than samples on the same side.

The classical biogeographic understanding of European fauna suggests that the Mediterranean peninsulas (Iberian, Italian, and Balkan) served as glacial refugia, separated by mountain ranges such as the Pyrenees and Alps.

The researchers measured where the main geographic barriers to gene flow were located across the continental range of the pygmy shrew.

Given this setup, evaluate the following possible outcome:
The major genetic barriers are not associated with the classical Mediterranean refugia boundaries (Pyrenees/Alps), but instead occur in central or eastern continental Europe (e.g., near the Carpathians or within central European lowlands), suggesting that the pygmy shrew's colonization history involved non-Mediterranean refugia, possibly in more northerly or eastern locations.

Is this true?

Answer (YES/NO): NO